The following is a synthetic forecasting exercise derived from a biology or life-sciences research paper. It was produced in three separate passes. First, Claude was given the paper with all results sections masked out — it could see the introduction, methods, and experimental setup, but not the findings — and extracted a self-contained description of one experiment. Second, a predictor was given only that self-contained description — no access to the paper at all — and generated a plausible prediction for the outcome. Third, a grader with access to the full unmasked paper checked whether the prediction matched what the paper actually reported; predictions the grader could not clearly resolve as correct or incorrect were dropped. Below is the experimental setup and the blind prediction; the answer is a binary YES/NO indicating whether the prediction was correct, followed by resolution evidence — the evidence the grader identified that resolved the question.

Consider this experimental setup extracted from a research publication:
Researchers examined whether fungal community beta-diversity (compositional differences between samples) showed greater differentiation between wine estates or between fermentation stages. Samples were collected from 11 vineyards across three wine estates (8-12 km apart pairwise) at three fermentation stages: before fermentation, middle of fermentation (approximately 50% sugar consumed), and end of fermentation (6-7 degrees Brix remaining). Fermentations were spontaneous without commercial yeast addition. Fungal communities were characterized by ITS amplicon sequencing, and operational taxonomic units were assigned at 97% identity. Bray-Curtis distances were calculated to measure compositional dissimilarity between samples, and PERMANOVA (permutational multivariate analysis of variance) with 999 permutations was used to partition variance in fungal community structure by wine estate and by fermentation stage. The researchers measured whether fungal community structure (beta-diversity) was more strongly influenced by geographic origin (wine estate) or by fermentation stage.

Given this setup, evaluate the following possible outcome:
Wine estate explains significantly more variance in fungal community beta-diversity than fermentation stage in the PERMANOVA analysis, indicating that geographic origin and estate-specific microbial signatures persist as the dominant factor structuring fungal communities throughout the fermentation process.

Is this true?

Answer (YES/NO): NO